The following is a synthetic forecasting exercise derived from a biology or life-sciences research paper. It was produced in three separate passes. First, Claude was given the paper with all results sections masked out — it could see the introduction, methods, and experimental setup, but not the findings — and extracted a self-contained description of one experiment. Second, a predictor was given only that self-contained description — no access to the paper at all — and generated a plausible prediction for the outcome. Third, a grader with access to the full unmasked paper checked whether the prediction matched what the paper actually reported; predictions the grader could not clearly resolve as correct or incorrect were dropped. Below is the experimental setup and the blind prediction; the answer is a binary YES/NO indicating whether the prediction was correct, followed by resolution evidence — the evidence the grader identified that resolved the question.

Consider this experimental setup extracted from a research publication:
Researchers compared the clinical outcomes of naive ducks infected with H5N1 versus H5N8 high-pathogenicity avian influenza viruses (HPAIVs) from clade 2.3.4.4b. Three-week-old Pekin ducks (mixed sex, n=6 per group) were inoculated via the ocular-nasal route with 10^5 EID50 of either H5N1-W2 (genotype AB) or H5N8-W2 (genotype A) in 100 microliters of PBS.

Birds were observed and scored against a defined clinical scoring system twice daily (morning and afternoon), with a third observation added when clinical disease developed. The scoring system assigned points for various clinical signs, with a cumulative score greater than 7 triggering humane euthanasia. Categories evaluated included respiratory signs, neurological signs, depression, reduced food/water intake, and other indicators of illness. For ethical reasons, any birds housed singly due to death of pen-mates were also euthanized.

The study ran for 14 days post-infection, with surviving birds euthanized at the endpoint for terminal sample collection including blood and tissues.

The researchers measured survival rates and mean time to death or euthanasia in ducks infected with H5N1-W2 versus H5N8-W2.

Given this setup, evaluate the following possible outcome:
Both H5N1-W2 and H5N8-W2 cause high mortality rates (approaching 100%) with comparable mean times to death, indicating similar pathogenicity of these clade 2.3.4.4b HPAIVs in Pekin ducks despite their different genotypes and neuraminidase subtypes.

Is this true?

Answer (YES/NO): NO